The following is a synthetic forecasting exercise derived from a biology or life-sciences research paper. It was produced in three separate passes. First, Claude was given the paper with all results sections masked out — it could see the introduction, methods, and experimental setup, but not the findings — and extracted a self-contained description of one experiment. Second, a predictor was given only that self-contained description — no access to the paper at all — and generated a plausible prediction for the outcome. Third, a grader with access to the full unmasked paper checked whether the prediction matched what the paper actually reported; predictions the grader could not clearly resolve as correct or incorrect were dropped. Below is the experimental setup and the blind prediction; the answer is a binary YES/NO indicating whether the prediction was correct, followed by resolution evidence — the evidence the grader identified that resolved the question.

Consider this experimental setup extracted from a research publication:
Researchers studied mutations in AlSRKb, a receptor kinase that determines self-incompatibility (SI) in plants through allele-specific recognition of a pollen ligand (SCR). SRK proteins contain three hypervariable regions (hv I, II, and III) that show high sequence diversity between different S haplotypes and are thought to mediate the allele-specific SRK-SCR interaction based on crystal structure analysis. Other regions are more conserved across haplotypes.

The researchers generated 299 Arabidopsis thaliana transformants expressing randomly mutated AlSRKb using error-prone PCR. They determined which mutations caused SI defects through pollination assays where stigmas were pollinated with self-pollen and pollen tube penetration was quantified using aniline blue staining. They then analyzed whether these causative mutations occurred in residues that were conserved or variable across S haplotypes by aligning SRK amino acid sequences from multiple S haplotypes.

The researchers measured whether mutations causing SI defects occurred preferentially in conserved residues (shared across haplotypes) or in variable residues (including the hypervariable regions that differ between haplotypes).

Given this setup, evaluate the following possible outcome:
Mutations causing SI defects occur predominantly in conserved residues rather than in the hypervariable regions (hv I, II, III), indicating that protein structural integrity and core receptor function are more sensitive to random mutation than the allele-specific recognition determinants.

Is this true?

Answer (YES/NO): YES